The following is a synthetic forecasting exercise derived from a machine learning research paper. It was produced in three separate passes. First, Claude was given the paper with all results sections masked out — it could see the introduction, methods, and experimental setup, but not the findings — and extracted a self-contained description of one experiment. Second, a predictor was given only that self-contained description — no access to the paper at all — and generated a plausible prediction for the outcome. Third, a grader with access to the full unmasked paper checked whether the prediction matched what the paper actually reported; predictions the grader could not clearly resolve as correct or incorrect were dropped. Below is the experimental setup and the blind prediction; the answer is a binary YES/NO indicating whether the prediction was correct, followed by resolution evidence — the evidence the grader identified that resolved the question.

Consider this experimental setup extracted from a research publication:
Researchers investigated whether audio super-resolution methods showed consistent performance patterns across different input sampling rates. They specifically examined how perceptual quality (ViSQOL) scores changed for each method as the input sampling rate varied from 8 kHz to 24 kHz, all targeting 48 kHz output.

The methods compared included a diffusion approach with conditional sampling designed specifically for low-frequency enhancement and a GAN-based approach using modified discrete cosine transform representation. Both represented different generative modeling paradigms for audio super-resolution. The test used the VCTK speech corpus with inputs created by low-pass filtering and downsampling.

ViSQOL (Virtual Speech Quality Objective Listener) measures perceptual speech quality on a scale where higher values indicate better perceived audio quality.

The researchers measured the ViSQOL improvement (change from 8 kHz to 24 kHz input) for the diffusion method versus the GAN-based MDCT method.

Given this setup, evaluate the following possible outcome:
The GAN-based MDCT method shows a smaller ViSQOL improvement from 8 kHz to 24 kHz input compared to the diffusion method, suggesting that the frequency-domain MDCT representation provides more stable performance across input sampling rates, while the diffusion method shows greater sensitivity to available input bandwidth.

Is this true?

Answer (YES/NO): YES